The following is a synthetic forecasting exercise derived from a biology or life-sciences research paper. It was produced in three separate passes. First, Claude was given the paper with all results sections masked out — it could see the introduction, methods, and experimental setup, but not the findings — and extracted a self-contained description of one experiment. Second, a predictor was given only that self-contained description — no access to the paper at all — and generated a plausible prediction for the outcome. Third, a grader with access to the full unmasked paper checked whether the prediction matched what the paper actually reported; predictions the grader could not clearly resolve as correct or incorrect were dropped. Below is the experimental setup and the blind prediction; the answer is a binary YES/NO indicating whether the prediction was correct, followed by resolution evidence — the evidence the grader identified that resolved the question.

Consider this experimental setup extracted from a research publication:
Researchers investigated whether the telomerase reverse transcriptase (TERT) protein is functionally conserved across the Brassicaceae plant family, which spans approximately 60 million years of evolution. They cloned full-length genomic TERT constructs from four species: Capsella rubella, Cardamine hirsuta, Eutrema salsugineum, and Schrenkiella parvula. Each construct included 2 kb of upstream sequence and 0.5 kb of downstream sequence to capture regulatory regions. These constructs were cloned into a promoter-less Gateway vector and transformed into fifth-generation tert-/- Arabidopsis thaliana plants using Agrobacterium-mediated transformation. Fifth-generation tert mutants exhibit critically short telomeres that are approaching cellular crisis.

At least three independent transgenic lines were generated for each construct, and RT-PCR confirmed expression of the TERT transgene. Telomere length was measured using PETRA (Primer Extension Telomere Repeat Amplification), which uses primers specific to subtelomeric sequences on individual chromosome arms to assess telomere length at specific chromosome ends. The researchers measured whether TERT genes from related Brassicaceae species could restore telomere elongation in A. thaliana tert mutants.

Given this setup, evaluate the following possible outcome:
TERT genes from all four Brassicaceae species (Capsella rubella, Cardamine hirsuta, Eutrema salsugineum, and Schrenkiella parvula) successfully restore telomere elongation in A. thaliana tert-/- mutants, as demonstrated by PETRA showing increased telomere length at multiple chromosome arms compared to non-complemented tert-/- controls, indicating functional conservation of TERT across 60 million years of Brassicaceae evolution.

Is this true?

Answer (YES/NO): NO